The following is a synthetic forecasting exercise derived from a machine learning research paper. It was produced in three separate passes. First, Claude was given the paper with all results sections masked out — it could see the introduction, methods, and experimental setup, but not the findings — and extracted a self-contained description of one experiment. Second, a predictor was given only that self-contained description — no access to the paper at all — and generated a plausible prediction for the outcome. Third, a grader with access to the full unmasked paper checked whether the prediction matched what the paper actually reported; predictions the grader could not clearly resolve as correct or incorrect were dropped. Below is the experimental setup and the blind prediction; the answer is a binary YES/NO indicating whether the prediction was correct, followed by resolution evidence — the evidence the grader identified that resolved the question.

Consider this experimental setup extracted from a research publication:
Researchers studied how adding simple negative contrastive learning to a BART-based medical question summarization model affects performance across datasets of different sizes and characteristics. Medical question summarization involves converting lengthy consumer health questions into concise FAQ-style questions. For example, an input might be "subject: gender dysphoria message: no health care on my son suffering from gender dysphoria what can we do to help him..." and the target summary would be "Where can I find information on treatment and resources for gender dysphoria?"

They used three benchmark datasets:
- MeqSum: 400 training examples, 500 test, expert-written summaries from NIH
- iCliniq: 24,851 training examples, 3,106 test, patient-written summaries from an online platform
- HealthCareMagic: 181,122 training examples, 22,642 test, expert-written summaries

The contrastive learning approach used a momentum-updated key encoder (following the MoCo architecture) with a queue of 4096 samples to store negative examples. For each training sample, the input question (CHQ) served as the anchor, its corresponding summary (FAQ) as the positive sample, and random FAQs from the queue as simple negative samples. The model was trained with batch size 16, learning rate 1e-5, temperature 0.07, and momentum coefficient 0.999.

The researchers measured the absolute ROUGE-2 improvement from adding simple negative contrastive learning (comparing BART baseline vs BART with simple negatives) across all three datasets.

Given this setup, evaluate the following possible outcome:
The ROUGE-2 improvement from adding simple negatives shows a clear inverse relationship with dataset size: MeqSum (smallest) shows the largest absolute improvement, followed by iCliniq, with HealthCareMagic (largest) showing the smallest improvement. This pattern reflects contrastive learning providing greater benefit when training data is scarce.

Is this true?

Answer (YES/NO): NO